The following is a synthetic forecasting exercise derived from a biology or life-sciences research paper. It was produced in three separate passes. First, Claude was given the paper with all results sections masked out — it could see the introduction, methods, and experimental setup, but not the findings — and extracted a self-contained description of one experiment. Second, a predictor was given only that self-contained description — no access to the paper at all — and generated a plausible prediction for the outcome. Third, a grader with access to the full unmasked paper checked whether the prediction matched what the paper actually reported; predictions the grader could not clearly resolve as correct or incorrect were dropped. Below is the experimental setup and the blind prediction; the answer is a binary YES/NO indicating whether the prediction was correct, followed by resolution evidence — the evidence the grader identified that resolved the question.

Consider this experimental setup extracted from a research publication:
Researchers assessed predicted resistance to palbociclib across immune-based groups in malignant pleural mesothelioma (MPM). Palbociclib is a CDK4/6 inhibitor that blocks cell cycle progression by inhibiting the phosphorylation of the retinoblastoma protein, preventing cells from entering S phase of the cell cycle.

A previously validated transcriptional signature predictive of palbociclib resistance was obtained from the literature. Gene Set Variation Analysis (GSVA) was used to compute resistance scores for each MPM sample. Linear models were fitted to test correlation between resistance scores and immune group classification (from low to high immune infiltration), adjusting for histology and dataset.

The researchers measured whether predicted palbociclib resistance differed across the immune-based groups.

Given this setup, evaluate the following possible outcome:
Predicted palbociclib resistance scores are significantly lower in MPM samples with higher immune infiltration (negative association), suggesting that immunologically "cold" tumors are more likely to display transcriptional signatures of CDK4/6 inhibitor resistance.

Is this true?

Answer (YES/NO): YES